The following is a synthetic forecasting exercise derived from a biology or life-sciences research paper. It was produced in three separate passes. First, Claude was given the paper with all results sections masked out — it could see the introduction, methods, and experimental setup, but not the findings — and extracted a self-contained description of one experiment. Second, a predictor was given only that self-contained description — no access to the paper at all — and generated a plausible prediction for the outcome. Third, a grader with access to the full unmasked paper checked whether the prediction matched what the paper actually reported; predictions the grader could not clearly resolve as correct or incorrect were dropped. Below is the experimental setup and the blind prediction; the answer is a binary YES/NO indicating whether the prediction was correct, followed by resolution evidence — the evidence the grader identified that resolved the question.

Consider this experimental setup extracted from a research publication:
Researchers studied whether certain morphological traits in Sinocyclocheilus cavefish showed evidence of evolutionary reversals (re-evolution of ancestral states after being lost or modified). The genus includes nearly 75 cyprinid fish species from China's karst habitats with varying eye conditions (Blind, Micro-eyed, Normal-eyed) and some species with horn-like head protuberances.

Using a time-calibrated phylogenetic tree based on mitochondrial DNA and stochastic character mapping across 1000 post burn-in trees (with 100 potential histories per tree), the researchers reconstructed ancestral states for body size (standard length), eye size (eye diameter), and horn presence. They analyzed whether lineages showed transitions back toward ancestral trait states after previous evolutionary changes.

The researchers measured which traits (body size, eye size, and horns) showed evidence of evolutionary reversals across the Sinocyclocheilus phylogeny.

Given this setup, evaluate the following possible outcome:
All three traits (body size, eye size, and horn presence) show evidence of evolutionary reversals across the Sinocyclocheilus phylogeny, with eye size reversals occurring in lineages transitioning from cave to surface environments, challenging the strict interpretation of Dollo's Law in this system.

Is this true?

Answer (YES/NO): NO